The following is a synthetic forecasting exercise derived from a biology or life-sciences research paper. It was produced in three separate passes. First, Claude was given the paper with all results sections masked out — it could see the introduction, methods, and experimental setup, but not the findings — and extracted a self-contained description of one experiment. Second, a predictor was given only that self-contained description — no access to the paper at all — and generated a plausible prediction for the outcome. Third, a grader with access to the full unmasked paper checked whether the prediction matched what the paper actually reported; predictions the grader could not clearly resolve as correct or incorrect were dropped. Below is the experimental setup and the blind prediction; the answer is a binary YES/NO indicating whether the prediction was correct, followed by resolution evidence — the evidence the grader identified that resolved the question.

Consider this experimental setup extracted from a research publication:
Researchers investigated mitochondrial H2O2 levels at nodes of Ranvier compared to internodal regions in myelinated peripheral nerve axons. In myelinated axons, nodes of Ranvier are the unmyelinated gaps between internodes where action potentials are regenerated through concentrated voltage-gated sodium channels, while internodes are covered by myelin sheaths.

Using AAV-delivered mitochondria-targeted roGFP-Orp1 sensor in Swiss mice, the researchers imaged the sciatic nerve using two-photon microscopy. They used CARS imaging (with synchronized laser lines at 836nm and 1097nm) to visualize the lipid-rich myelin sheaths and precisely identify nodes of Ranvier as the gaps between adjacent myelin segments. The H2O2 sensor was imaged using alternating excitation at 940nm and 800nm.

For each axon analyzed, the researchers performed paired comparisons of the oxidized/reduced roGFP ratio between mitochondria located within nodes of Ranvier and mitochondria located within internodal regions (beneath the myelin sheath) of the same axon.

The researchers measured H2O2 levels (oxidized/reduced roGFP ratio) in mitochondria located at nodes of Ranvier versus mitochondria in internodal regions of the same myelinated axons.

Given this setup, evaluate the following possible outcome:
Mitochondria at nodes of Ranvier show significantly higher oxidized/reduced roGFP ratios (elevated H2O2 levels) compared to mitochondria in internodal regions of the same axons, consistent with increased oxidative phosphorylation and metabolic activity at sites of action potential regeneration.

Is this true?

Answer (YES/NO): YES